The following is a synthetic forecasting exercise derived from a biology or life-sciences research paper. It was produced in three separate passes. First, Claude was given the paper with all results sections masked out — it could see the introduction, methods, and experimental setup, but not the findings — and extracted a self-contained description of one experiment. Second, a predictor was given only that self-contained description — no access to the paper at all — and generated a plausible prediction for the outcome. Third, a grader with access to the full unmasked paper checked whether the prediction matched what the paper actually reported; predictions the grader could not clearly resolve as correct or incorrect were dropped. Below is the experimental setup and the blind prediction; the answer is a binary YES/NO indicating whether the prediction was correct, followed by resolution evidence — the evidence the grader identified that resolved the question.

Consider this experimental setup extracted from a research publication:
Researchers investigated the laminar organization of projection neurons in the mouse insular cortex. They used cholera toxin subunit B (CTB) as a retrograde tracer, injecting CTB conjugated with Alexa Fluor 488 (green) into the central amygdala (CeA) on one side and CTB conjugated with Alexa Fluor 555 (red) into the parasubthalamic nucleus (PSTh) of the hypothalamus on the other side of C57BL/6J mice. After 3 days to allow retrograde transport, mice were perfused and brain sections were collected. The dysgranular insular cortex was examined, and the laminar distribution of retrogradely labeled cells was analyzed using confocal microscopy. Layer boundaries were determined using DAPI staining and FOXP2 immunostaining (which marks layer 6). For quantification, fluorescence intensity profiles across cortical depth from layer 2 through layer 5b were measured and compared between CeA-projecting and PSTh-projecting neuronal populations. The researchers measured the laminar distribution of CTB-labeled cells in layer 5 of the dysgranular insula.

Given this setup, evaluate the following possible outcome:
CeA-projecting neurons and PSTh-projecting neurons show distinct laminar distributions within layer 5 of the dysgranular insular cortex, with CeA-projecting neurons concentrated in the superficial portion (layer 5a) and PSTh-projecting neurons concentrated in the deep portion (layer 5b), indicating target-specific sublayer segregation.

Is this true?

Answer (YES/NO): YES